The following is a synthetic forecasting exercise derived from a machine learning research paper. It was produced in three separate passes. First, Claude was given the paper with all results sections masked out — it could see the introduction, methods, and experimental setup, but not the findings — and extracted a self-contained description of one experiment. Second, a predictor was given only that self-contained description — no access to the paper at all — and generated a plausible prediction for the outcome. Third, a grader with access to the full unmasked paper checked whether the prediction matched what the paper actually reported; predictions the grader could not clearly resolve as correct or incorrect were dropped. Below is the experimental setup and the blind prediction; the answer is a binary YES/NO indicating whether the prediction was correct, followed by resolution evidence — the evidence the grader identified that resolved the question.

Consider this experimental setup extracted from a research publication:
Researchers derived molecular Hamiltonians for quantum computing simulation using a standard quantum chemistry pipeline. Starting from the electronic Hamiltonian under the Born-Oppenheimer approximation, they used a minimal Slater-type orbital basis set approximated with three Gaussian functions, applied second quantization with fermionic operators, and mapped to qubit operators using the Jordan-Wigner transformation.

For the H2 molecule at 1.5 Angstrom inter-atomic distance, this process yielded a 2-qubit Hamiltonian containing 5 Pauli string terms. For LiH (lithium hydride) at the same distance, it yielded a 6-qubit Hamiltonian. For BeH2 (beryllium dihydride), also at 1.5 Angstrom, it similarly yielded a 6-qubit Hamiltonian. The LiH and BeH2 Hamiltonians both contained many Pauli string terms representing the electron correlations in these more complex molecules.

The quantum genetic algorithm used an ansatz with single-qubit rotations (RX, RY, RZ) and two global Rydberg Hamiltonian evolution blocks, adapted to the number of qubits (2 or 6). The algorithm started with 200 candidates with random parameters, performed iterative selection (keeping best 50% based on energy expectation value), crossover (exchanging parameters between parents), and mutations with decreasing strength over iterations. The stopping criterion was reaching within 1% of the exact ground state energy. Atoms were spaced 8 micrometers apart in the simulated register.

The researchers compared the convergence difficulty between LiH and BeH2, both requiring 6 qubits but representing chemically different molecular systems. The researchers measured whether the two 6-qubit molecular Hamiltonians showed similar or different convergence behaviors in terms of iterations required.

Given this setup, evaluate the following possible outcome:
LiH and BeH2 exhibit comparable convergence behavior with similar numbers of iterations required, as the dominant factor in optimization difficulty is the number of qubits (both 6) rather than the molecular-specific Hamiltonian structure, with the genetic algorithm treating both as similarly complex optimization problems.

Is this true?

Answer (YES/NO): NO